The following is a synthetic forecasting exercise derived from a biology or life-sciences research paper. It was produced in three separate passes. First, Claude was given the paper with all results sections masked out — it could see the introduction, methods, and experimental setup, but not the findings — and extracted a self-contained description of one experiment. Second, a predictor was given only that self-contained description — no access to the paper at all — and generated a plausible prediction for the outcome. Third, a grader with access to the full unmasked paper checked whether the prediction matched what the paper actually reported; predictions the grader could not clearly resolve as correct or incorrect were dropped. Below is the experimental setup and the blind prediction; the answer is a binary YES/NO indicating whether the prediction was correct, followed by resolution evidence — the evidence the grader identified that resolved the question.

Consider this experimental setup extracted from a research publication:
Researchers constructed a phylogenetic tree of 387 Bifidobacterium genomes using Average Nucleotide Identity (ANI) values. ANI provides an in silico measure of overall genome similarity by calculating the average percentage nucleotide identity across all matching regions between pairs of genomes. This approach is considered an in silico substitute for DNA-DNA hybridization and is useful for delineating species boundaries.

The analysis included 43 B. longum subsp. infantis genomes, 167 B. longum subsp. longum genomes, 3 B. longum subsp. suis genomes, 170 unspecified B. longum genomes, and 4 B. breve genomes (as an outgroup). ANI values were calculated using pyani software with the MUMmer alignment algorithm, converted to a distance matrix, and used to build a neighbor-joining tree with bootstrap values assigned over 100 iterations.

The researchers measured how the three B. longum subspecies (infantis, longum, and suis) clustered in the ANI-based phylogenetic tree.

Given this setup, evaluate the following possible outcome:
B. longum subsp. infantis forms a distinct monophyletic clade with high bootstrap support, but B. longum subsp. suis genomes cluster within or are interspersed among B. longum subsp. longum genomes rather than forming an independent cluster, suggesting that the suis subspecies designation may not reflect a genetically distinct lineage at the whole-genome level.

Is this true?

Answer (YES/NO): NO